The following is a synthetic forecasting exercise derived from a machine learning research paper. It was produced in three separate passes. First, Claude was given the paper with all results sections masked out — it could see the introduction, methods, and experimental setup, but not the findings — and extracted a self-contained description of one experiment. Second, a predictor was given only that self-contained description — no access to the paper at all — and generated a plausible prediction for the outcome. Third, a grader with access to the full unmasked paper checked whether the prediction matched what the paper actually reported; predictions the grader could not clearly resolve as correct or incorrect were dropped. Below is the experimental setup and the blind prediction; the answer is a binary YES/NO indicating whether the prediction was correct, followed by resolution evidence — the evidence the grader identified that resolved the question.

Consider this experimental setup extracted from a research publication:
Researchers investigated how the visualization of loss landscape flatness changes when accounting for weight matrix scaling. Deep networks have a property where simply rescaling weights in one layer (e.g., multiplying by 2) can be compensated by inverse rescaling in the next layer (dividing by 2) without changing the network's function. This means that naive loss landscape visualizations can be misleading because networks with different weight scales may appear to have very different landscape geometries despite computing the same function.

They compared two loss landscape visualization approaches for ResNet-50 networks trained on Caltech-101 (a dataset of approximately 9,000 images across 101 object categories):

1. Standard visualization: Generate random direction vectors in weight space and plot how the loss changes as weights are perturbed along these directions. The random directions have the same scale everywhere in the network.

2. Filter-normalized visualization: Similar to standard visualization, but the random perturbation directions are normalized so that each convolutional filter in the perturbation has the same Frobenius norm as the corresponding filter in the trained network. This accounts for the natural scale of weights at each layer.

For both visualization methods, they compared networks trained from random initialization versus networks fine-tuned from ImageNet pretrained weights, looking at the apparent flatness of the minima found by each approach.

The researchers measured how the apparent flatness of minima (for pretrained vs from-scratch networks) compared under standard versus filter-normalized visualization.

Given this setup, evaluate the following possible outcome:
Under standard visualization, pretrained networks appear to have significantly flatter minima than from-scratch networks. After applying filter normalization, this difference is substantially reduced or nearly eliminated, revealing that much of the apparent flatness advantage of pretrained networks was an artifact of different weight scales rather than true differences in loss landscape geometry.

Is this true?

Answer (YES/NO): NO